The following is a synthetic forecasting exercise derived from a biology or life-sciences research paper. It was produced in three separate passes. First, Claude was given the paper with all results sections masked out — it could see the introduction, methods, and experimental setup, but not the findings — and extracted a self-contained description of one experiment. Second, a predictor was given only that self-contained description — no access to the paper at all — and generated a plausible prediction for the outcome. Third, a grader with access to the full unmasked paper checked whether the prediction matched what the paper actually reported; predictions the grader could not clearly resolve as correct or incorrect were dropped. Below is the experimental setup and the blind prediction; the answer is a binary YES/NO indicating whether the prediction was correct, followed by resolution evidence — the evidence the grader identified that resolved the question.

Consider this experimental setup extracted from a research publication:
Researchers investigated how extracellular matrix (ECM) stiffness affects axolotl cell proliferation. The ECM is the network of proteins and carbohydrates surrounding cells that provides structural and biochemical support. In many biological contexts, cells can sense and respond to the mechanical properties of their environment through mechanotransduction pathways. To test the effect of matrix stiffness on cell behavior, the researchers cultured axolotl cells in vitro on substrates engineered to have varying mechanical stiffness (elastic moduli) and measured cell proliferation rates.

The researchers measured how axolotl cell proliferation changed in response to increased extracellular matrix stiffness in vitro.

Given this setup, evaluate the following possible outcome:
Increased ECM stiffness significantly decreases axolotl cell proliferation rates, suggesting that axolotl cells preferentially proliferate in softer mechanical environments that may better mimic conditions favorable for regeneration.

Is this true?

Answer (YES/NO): YES